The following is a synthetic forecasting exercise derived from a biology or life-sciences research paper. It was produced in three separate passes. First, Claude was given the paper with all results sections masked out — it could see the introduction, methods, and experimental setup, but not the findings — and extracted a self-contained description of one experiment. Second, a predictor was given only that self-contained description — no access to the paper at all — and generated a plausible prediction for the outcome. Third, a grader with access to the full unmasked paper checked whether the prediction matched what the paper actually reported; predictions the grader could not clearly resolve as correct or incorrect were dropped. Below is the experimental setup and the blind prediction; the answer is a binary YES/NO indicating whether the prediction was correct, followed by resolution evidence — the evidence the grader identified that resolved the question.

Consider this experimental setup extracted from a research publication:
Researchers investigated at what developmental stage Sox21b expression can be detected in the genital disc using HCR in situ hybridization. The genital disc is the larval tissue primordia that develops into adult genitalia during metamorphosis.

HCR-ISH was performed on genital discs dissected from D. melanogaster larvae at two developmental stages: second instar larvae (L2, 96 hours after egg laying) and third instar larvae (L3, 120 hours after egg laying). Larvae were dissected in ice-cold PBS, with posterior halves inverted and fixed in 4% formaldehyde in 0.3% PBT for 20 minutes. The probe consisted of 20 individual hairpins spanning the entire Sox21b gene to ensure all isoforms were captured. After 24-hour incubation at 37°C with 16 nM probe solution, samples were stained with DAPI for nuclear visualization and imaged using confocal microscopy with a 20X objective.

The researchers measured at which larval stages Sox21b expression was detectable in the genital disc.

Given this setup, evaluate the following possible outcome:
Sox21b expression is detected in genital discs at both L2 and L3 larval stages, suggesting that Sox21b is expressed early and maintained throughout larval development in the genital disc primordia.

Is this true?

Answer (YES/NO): YES